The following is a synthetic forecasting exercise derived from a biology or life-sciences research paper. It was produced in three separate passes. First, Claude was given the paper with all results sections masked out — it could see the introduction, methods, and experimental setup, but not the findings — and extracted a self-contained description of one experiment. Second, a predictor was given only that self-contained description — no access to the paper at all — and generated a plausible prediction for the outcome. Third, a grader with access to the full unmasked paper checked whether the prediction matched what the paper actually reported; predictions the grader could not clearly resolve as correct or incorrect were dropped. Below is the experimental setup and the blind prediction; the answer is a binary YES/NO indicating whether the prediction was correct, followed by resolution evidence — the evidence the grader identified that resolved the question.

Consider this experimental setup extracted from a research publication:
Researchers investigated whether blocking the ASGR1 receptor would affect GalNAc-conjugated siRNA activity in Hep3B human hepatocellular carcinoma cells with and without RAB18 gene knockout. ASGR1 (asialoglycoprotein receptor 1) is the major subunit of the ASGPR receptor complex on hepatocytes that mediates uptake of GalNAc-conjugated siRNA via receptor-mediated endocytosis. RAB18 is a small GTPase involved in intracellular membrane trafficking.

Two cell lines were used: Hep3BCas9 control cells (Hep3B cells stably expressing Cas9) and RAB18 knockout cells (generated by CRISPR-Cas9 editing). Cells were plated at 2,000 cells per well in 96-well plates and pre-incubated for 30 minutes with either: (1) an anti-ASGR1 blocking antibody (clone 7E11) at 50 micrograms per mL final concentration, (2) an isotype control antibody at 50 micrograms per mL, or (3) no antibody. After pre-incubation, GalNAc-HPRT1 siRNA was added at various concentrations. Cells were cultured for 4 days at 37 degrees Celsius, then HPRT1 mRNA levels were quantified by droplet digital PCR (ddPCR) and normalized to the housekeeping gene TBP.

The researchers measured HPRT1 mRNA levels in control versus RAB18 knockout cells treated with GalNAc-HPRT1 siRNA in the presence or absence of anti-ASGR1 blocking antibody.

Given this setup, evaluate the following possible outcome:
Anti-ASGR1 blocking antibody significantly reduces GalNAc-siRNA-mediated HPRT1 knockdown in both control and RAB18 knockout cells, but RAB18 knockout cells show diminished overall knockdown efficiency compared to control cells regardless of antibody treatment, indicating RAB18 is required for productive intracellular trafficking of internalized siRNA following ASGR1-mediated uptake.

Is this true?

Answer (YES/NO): NO